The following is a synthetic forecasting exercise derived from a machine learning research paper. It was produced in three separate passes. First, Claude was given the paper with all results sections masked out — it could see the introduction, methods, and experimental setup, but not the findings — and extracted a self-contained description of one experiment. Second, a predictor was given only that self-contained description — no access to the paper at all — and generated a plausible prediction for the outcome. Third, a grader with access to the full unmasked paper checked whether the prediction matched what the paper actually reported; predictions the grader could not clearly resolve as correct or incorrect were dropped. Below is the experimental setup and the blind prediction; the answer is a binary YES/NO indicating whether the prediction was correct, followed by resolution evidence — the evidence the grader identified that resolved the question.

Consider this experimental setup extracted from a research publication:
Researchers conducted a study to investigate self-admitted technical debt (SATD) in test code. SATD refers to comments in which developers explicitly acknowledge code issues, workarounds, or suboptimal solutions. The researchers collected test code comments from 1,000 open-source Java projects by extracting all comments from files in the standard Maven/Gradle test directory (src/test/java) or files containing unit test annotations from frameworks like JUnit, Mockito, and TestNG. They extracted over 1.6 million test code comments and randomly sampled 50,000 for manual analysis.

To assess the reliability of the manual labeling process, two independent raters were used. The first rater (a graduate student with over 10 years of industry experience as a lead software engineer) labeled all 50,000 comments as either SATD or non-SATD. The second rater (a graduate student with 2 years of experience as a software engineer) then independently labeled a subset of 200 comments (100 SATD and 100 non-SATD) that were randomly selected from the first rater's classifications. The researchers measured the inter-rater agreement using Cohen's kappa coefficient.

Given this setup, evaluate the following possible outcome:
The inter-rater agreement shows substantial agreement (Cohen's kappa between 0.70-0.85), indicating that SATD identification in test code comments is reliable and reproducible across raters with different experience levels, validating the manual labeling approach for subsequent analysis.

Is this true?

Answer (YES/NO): NO